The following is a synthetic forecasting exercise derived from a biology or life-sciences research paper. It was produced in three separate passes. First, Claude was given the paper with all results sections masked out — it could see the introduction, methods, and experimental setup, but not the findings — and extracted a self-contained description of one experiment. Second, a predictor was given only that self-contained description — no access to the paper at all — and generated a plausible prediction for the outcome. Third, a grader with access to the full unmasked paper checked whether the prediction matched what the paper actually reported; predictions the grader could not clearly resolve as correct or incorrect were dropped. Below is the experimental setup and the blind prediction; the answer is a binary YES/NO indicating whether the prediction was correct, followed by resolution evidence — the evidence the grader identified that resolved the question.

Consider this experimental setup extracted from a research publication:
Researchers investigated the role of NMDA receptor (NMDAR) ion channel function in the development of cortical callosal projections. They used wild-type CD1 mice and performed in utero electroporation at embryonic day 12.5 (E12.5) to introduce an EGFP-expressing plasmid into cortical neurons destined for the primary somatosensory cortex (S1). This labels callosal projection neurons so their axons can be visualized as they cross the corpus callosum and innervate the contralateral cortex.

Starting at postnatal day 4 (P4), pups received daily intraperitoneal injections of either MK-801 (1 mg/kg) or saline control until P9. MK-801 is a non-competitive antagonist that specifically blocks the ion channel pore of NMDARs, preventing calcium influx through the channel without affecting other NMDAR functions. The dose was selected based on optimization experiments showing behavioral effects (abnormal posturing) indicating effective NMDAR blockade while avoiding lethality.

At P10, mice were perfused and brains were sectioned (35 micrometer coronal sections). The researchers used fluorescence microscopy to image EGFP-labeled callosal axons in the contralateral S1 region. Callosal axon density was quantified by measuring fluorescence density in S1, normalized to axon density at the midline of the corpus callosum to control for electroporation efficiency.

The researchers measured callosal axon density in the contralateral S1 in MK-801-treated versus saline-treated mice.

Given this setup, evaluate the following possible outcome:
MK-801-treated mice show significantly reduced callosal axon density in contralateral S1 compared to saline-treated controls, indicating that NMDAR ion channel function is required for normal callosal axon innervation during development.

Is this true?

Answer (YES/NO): NO